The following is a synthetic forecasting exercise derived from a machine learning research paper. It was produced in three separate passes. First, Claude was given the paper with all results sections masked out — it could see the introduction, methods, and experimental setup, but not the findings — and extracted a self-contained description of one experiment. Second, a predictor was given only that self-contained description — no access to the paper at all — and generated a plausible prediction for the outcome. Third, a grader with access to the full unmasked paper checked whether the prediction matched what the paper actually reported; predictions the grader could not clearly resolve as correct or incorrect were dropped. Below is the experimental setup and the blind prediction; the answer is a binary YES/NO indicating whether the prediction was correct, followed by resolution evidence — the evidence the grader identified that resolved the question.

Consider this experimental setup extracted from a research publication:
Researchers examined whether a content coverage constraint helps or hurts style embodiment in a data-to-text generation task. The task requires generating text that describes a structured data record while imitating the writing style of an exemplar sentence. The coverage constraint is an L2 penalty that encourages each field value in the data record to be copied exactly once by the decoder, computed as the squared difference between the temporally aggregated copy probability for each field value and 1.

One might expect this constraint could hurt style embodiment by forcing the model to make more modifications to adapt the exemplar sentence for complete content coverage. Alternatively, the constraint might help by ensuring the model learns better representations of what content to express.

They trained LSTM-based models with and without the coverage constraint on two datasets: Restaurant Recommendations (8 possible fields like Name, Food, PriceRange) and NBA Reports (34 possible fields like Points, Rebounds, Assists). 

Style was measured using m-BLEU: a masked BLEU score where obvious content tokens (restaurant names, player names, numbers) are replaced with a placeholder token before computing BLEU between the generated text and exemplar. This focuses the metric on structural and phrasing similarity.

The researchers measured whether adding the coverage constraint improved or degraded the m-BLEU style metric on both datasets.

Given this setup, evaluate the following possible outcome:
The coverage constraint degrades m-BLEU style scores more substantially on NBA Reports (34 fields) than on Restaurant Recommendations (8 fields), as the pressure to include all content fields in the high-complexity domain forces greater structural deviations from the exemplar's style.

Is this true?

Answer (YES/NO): NO